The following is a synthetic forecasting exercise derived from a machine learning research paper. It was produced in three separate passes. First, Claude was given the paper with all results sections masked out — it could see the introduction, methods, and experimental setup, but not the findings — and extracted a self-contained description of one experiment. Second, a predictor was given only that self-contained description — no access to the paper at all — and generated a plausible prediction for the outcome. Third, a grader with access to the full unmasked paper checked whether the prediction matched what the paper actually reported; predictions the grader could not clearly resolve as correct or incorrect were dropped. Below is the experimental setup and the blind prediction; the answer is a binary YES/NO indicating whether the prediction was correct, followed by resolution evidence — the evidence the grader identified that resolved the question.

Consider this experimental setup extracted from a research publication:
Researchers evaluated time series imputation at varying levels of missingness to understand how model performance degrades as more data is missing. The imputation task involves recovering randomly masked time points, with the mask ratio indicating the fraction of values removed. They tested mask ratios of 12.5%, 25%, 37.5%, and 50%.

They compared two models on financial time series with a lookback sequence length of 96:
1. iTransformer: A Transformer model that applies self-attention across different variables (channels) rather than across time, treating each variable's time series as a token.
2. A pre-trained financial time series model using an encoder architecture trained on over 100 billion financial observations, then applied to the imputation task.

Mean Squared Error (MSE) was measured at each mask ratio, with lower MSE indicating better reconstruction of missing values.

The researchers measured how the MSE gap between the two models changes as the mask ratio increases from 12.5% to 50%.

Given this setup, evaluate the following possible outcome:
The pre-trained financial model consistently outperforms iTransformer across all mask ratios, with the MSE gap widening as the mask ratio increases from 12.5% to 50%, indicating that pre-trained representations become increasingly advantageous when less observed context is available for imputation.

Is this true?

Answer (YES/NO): NO